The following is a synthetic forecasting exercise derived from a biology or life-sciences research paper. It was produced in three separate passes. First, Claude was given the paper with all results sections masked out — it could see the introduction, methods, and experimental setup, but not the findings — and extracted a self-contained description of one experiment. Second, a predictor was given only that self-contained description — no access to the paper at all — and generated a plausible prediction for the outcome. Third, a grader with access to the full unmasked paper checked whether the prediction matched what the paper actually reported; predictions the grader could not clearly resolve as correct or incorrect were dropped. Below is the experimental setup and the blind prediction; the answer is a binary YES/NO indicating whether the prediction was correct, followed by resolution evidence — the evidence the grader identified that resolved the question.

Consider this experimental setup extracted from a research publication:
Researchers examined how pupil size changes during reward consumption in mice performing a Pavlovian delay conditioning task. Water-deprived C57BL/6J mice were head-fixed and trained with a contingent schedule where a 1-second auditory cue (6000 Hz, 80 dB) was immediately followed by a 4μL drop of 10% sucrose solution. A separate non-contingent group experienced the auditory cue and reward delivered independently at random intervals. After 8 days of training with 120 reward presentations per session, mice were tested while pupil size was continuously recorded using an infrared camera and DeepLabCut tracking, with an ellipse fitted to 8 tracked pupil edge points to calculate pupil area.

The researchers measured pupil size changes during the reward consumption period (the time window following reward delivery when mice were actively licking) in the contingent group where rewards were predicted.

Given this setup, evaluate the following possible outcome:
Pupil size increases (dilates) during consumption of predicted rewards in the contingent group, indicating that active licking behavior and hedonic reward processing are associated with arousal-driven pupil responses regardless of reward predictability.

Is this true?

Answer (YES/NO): NO